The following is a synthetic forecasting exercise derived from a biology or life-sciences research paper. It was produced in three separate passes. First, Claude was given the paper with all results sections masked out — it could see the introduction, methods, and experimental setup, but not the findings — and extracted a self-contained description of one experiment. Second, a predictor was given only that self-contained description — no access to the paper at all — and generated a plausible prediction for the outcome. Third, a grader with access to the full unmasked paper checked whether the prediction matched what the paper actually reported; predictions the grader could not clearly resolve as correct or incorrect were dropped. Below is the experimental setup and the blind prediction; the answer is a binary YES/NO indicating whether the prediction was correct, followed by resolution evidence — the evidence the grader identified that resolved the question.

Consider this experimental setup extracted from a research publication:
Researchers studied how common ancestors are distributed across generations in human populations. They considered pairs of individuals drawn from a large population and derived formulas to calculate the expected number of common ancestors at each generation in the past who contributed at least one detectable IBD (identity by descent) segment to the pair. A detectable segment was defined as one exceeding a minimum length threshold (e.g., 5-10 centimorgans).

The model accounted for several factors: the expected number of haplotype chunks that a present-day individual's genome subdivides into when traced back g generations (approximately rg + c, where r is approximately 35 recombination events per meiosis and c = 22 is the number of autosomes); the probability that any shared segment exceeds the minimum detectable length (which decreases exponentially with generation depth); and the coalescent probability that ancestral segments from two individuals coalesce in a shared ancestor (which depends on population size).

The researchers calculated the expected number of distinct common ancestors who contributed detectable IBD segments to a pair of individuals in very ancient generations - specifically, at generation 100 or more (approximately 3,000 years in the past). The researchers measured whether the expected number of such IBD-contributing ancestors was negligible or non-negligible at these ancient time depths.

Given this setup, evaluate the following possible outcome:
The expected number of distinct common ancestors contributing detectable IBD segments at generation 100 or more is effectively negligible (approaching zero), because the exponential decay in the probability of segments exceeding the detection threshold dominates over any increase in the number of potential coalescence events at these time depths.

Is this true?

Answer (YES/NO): NO